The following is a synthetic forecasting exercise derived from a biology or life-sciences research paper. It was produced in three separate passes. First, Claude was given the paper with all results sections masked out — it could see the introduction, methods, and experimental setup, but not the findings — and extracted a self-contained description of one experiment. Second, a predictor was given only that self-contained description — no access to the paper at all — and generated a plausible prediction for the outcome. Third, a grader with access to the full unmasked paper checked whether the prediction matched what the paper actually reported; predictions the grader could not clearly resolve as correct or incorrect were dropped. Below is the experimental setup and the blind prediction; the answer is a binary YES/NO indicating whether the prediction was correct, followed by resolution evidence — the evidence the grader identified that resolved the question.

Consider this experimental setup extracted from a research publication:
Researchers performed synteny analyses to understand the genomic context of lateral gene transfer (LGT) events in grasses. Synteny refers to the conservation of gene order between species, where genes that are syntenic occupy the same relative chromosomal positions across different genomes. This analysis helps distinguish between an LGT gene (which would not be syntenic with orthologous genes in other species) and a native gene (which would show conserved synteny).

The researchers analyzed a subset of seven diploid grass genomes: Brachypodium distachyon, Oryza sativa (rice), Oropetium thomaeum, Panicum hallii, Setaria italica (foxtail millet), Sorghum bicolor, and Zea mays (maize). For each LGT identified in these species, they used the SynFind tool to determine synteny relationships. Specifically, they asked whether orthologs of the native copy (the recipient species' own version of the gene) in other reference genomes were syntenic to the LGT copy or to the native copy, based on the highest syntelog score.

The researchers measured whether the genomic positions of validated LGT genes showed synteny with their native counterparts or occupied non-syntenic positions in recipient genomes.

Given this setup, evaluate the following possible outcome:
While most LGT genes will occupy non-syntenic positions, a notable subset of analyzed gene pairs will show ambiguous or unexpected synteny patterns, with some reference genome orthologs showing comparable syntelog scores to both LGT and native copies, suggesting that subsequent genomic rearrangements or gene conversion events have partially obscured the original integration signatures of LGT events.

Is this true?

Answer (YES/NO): NO